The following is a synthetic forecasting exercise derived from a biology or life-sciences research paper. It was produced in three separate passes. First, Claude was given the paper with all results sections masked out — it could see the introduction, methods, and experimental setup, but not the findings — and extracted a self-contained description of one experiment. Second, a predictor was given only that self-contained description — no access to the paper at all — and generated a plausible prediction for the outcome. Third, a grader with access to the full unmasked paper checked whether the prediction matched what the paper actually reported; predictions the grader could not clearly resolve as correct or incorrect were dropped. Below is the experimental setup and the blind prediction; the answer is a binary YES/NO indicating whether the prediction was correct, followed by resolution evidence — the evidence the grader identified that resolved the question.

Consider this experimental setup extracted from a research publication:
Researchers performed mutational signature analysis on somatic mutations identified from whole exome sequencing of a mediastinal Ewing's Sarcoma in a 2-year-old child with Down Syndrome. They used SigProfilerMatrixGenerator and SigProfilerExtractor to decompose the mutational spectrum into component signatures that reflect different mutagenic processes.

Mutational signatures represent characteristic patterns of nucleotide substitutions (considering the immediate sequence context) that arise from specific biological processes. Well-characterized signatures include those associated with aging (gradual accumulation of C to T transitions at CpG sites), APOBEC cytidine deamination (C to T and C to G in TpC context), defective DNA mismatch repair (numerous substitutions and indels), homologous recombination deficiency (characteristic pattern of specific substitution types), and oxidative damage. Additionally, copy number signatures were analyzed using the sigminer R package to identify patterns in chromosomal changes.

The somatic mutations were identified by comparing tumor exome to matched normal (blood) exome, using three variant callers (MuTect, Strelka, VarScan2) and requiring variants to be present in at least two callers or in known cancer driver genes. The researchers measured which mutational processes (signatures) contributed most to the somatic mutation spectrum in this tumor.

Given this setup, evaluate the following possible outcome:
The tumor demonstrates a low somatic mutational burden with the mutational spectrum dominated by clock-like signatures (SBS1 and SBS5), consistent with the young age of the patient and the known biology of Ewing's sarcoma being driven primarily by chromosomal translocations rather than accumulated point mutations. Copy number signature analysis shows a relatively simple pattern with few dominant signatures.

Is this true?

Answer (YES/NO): NO